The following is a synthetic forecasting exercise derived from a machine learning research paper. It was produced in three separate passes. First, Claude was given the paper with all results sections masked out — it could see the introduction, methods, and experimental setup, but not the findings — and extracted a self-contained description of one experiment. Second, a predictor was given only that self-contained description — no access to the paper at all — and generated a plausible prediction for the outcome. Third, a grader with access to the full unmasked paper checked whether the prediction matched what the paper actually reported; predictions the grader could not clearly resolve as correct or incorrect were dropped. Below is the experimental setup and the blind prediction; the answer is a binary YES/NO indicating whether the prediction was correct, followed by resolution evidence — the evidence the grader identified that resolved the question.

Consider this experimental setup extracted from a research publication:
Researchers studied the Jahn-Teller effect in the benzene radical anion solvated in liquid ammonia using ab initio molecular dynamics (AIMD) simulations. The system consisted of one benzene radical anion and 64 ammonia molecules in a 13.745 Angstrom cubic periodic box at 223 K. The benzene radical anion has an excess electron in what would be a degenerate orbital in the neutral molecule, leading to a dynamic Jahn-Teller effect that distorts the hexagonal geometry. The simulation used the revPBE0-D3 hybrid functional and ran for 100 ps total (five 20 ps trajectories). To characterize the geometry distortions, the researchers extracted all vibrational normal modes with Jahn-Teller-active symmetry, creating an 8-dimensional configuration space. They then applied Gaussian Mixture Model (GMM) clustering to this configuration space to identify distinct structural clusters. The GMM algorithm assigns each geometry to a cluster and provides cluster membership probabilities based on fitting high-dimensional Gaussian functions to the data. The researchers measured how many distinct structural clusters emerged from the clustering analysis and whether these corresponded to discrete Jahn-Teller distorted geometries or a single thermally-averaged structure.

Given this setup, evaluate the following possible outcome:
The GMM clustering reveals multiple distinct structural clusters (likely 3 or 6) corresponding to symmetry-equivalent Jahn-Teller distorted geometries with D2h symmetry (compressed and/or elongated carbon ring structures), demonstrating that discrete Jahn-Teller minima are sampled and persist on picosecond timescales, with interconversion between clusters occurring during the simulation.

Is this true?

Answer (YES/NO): NO